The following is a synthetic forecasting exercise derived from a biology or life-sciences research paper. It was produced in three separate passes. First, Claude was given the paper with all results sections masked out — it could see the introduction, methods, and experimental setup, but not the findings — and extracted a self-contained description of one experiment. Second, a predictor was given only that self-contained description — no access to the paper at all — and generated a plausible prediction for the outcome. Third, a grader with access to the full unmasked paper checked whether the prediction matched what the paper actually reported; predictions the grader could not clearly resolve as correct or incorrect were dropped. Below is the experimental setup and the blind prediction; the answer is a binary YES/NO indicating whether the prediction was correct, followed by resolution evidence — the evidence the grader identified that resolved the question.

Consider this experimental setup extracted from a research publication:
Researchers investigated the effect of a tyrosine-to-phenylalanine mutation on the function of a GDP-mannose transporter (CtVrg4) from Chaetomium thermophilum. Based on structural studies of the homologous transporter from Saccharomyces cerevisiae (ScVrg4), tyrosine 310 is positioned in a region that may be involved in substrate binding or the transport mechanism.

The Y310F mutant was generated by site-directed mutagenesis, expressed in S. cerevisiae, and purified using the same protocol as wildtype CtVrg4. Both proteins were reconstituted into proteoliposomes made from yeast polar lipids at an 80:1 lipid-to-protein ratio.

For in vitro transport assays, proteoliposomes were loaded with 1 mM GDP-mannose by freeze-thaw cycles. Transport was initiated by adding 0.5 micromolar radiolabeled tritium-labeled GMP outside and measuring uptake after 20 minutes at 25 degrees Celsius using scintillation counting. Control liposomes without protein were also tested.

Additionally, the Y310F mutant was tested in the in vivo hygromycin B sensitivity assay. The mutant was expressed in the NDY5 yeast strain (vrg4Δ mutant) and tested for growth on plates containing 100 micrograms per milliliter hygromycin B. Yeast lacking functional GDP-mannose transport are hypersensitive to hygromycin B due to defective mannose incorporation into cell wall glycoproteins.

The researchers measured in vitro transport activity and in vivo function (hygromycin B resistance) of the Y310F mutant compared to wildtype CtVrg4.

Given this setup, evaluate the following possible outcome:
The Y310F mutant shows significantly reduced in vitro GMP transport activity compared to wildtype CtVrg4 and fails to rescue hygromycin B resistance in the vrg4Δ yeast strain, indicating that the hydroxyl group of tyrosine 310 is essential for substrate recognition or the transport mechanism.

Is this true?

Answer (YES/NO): NO